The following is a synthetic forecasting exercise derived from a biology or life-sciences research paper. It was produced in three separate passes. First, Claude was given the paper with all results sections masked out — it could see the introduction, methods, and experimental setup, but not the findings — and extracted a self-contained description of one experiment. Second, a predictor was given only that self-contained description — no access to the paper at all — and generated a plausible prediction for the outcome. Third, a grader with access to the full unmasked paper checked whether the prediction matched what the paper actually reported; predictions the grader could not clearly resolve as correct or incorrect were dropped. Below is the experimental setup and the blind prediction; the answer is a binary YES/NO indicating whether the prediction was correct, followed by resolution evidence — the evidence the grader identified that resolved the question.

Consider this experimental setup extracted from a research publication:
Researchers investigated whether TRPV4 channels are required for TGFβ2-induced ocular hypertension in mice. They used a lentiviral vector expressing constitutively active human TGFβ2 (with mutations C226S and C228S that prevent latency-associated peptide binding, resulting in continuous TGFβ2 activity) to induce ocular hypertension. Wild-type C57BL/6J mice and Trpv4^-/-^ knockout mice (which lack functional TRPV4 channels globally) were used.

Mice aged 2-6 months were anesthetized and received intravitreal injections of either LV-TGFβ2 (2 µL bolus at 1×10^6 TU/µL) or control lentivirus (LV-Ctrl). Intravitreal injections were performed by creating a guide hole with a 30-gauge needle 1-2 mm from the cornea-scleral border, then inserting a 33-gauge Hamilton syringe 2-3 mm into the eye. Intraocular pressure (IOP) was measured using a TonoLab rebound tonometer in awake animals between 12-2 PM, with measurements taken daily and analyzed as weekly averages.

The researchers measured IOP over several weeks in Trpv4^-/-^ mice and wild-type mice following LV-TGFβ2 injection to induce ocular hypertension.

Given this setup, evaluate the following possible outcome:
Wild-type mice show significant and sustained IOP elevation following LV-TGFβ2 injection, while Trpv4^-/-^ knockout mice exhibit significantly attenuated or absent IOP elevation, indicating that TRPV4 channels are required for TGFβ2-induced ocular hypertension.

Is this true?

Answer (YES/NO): YES